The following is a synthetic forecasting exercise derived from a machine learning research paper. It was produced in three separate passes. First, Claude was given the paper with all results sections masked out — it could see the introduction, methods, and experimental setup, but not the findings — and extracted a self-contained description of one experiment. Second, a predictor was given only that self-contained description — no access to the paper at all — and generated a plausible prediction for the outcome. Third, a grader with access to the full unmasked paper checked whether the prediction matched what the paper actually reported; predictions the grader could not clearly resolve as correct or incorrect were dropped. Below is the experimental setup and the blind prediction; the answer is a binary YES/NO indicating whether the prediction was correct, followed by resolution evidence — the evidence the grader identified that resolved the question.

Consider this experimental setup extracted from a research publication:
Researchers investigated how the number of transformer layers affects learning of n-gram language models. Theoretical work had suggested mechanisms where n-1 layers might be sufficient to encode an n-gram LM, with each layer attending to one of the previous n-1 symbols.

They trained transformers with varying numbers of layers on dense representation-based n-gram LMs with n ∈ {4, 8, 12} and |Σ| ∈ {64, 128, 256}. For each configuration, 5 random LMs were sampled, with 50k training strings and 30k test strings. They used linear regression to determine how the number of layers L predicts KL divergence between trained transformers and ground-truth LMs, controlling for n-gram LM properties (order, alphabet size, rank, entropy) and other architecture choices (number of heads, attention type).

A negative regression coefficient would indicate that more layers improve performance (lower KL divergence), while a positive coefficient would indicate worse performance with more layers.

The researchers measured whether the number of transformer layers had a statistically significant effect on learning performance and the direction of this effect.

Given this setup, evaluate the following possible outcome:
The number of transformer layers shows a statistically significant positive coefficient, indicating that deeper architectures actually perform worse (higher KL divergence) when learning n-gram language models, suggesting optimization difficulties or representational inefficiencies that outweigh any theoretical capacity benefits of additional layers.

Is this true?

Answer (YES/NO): NO